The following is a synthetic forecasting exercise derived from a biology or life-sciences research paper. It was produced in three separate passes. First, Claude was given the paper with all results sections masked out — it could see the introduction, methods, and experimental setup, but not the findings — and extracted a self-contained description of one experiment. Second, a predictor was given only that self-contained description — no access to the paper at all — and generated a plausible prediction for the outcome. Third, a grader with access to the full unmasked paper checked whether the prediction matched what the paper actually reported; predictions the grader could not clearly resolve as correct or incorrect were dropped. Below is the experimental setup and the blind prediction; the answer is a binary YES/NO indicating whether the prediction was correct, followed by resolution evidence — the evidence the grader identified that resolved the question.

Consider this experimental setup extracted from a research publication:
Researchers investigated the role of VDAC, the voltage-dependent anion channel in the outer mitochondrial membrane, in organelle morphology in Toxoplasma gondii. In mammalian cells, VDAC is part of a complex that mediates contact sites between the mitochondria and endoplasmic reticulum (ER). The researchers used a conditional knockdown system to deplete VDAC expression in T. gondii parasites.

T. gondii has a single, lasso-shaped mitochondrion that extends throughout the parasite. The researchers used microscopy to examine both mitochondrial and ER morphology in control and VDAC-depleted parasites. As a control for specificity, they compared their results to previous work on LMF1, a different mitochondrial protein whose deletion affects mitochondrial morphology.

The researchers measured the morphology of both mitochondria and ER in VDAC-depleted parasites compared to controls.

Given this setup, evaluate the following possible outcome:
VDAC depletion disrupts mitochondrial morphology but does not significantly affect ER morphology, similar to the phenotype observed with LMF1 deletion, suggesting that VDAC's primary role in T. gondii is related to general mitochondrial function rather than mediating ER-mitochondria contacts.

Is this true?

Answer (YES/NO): NO